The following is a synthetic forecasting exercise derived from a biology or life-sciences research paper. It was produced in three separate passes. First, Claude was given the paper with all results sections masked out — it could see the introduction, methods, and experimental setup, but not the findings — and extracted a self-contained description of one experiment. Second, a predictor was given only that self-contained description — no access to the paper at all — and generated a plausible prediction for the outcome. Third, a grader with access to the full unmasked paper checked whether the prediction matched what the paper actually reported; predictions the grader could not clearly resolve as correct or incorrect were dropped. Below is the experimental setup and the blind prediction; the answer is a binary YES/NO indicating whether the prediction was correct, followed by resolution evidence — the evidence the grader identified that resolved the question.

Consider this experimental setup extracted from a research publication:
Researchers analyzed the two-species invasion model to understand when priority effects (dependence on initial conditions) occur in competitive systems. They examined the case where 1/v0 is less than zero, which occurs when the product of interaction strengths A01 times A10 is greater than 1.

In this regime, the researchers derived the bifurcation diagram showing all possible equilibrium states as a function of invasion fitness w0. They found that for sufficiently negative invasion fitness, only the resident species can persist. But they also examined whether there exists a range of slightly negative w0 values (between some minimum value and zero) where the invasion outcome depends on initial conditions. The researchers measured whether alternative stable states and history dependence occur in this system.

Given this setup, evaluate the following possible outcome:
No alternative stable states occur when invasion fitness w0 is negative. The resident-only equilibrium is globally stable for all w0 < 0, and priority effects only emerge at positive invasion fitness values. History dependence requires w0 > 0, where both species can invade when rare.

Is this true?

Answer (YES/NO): NO